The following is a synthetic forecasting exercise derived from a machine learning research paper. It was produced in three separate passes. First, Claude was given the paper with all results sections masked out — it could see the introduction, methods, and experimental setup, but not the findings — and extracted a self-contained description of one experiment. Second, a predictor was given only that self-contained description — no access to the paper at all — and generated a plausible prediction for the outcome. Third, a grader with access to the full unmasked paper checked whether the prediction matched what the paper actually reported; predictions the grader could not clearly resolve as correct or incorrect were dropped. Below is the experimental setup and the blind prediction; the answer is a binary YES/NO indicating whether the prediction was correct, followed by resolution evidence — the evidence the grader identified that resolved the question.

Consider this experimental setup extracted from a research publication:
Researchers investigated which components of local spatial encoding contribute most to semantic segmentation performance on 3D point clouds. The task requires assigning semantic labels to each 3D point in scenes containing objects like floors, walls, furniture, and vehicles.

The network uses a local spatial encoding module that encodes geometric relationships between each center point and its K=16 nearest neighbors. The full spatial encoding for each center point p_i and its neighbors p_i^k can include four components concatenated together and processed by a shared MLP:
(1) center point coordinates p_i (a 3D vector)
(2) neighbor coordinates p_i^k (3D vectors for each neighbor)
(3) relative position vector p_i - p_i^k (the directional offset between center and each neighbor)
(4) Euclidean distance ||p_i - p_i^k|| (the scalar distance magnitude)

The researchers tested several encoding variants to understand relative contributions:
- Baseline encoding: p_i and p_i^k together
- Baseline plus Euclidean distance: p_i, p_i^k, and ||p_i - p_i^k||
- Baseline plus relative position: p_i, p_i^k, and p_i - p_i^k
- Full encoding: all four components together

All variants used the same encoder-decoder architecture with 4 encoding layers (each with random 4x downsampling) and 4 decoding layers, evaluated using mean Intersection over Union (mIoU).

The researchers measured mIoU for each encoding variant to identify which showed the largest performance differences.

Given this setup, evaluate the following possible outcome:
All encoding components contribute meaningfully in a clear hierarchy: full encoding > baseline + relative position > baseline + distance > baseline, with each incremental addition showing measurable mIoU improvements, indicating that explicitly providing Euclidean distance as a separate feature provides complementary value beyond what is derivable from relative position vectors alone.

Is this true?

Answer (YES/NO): YES